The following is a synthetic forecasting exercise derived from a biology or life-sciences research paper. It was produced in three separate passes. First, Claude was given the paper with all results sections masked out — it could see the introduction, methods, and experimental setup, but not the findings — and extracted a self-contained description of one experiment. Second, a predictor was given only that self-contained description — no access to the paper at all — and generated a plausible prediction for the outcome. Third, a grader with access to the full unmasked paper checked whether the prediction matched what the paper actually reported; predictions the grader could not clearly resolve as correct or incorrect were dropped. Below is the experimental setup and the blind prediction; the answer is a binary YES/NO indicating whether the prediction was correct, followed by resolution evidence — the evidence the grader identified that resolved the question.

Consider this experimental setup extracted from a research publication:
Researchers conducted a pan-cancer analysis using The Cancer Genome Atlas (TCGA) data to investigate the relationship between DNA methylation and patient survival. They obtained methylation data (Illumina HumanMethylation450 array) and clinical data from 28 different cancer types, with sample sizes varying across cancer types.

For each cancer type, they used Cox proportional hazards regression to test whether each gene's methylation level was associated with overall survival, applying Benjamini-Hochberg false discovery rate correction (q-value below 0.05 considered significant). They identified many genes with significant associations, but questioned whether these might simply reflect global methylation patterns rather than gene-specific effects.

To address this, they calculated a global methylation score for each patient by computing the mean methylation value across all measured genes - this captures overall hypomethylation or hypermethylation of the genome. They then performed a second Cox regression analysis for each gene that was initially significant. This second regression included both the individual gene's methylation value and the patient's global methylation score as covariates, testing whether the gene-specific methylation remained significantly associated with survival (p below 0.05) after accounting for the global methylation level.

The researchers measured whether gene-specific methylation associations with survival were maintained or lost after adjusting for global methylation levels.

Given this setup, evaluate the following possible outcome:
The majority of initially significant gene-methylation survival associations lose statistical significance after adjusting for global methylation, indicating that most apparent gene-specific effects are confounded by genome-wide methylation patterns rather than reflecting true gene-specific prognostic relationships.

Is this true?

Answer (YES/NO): NO